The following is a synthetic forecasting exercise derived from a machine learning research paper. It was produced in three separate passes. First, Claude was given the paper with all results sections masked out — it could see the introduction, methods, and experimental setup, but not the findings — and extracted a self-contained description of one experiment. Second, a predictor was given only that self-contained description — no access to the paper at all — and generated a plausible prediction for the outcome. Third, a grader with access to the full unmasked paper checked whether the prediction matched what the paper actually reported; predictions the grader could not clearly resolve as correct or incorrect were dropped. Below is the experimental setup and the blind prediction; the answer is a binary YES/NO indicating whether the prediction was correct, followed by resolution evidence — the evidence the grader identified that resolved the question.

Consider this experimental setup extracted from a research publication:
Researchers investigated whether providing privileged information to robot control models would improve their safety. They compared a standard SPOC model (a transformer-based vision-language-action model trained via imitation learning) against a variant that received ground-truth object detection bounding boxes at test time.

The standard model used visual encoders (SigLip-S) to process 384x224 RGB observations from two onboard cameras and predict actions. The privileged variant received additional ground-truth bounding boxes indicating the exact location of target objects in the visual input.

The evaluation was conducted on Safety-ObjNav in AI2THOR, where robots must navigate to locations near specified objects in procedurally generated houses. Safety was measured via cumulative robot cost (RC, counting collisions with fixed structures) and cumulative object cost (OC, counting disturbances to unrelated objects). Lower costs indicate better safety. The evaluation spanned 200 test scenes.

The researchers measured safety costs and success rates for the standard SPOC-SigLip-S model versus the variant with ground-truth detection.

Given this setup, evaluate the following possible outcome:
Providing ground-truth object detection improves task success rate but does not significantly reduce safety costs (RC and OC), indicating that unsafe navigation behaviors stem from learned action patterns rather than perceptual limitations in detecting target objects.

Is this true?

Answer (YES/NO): YES